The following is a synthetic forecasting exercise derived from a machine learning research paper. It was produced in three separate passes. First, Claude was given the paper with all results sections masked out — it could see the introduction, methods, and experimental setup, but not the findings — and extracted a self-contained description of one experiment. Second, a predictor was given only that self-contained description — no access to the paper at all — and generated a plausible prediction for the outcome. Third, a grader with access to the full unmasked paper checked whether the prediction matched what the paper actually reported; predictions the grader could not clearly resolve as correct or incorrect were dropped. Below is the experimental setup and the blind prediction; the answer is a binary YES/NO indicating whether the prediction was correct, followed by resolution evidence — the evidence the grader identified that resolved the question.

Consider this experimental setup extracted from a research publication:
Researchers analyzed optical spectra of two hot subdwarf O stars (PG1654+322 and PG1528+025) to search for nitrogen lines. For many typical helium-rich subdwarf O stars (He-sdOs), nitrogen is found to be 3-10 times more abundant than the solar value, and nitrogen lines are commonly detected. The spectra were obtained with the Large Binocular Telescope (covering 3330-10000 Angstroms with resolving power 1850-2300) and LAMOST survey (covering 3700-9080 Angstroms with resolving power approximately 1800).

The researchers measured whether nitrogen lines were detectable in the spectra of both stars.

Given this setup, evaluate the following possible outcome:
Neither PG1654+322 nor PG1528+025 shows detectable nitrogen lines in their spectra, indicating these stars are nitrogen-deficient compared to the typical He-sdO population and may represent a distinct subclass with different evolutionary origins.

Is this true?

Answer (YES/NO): YES